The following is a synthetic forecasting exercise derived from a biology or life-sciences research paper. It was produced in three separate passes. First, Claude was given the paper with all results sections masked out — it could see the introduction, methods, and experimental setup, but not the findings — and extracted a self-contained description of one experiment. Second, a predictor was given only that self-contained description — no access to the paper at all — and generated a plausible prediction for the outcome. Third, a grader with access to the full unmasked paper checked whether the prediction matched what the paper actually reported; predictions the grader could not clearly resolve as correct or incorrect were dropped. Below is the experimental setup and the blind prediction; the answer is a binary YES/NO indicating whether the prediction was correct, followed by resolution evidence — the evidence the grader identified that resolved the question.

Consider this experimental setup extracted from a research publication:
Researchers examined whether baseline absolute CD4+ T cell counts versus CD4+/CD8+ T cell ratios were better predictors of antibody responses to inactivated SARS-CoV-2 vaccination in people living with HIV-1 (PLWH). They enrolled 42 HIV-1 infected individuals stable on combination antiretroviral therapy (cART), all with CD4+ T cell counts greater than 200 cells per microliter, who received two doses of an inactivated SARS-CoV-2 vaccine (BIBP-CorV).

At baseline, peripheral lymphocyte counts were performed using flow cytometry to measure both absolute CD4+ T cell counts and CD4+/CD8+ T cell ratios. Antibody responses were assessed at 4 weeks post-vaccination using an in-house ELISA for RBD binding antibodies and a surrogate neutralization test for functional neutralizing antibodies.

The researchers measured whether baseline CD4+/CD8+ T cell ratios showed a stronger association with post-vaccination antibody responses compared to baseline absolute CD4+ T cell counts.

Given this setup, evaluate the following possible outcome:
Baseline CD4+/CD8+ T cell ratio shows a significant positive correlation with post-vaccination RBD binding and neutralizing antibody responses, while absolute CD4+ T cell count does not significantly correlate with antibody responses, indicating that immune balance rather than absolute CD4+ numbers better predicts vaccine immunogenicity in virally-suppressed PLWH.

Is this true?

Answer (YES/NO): YES